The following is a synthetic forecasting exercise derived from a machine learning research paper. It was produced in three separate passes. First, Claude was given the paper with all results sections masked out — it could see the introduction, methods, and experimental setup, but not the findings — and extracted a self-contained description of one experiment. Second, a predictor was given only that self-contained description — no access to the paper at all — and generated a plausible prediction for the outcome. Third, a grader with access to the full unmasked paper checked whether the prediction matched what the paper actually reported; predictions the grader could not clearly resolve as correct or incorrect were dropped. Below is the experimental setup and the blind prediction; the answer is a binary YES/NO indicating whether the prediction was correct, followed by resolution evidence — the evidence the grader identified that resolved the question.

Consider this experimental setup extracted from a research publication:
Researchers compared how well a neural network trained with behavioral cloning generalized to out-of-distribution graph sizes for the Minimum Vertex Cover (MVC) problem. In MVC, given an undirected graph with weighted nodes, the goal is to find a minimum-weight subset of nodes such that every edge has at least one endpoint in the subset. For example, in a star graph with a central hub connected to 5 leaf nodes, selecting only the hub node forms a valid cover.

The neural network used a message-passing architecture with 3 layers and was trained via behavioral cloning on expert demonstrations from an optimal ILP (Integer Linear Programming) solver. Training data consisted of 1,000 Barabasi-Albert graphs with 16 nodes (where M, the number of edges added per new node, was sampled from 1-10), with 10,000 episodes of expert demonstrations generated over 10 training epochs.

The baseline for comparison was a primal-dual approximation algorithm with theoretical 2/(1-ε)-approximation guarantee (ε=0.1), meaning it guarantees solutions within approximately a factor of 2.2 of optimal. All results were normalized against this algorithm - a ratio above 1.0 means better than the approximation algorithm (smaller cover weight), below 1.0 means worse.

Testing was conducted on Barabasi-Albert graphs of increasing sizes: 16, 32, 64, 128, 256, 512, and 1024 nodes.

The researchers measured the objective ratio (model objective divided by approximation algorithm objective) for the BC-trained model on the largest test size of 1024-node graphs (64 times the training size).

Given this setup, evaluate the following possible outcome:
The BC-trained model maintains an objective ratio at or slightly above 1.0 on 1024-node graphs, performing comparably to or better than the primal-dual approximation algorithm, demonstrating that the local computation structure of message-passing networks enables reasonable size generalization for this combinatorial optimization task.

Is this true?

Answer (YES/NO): YES